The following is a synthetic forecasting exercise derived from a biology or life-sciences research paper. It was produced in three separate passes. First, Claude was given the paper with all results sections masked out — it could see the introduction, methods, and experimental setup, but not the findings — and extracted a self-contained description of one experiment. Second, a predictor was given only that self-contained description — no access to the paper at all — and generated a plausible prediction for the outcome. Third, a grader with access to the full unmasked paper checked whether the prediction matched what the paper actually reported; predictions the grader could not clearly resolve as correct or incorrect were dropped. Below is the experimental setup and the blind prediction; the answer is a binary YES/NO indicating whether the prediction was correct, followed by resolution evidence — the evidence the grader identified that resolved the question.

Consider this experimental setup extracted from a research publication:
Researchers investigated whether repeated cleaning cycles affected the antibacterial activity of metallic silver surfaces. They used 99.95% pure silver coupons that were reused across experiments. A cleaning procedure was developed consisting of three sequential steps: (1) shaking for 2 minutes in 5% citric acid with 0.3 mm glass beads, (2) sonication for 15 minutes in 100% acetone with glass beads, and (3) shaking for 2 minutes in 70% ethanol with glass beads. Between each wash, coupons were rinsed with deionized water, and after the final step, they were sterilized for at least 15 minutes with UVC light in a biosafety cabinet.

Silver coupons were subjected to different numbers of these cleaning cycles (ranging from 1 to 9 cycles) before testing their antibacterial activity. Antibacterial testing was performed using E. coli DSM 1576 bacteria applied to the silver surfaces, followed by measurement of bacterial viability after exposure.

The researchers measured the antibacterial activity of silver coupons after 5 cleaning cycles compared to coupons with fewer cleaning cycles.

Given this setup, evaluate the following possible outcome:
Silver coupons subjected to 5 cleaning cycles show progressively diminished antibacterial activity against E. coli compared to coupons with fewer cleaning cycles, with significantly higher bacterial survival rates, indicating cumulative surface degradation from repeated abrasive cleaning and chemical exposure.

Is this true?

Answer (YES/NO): NO